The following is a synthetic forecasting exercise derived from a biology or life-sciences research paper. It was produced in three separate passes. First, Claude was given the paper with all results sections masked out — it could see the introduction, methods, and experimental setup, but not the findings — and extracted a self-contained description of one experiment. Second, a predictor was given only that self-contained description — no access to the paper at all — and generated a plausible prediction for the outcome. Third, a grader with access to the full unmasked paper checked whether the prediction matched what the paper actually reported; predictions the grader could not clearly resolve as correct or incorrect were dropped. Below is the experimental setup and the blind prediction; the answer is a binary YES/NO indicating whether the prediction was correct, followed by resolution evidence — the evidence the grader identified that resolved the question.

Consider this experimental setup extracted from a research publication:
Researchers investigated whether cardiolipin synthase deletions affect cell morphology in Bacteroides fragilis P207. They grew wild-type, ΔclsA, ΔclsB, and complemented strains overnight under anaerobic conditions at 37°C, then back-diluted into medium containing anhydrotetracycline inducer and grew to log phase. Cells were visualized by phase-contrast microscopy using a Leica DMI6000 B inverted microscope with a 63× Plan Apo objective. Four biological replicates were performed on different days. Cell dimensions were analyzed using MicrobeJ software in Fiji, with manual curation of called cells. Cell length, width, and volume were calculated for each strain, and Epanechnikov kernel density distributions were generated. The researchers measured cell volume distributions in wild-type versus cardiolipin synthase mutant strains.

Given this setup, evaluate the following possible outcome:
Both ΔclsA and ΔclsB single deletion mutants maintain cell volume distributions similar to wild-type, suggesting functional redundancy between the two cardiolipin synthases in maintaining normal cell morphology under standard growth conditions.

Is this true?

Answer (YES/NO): NO